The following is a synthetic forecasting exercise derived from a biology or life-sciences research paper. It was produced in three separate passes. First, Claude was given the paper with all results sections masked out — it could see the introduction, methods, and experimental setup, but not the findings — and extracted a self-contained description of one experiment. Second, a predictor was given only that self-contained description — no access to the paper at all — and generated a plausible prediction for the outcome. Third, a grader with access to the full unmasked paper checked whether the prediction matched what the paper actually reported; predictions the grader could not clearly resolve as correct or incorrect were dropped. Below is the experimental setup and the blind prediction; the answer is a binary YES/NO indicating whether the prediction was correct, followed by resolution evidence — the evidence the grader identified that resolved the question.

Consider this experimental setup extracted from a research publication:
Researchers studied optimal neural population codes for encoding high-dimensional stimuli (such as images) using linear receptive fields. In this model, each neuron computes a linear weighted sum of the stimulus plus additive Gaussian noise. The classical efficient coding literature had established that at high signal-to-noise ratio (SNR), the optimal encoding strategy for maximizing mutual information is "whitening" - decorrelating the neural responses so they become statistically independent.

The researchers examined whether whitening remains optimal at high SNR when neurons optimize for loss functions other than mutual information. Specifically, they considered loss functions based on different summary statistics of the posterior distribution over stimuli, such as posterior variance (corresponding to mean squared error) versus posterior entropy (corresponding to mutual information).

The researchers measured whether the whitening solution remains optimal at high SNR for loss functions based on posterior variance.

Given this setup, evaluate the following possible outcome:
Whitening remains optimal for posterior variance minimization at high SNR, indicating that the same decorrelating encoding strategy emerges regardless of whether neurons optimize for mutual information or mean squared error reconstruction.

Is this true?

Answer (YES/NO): NO